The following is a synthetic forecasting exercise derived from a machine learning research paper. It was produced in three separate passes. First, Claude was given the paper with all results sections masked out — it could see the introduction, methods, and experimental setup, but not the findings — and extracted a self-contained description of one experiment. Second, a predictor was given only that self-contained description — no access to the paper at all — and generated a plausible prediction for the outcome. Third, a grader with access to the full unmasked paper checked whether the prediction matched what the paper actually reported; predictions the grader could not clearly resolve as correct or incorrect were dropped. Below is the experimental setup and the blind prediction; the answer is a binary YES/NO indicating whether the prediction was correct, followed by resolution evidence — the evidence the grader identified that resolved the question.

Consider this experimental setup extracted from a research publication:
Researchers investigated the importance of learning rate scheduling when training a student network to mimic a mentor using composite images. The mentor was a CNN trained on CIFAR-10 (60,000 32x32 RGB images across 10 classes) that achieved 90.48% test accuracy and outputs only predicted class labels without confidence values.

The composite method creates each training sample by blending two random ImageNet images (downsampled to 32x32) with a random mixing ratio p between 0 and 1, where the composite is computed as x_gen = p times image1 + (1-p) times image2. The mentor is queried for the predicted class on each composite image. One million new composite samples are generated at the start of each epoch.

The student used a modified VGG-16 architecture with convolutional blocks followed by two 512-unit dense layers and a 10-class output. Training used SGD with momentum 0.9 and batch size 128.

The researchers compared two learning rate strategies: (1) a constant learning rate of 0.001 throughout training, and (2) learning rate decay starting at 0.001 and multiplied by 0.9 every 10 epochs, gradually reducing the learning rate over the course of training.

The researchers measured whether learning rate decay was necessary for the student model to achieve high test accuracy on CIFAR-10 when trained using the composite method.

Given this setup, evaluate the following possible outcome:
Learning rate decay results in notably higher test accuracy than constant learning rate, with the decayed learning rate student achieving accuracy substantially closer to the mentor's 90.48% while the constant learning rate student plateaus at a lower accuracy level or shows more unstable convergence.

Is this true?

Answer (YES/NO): YES